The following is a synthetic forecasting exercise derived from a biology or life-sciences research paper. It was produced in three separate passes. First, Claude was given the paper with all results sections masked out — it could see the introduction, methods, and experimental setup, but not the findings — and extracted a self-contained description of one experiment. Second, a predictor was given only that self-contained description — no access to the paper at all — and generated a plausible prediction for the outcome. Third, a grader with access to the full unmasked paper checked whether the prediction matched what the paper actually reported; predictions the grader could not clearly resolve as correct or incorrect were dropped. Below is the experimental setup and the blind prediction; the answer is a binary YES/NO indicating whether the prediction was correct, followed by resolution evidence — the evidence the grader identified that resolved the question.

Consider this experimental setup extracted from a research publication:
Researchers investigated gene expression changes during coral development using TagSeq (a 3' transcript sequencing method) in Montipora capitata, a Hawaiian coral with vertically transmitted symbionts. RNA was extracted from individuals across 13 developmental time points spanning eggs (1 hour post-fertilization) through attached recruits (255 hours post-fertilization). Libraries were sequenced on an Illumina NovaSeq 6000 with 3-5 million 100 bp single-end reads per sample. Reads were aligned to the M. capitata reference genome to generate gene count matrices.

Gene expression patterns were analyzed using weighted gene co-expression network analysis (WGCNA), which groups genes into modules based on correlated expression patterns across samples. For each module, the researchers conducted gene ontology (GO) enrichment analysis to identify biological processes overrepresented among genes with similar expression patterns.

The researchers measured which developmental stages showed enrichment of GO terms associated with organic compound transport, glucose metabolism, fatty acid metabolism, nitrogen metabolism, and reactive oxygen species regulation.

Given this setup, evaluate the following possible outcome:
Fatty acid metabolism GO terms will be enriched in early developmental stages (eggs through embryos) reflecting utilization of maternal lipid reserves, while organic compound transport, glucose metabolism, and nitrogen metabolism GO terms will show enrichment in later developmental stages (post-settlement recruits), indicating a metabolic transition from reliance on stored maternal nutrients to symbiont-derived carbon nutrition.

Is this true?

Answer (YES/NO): NO